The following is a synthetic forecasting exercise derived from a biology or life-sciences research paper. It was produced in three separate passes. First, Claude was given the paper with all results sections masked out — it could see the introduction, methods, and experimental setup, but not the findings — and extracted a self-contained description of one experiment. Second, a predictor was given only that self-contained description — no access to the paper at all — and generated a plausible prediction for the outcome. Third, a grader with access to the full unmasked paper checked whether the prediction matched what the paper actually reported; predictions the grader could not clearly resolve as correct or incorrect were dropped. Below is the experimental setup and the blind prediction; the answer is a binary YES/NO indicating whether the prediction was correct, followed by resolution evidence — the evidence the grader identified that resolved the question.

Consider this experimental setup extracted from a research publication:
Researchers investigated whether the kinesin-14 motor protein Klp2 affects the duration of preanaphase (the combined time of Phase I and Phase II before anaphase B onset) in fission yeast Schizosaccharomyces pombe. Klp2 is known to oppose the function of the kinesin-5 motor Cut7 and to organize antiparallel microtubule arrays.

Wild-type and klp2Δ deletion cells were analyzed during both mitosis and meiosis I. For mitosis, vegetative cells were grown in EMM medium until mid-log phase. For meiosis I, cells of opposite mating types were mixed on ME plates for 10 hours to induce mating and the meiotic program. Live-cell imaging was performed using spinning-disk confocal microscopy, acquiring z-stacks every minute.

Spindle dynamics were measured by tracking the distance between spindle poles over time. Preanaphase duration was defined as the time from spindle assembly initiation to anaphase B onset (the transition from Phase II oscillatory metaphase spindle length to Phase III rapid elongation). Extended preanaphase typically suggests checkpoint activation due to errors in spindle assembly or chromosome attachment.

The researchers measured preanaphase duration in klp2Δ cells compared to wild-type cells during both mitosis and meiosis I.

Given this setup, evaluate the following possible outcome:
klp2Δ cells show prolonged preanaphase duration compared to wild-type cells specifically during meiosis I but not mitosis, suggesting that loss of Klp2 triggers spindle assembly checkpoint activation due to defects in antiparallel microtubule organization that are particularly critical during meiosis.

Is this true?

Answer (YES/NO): NO